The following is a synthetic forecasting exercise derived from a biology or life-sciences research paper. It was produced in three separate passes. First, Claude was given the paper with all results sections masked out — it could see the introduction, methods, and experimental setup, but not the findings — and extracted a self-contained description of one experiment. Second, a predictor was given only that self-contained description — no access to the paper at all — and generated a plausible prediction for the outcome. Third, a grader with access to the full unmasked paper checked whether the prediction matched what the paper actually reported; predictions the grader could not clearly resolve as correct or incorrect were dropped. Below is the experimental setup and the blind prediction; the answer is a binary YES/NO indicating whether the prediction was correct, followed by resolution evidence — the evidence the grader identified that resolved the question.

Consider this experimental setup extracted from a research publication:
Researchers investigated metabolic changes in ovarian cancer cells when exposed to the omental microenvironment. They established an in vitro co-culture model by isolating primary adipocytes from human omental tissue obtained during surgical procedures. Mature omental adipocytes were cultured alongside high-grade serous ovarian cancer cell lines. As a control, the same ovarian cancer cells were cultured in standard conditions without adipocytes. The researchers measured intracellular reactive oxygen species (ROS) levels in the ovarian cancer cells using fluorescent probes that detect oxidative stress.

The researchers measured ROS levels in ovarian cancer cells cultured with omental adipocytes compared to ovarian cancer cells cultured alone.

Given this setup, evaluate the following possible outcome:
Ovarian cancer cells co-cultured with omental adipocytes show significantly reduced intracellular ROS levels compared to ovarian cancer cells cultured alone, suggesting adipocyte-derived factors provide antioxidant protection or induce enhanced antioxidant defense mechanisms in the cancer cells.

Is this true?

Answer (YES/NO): NO